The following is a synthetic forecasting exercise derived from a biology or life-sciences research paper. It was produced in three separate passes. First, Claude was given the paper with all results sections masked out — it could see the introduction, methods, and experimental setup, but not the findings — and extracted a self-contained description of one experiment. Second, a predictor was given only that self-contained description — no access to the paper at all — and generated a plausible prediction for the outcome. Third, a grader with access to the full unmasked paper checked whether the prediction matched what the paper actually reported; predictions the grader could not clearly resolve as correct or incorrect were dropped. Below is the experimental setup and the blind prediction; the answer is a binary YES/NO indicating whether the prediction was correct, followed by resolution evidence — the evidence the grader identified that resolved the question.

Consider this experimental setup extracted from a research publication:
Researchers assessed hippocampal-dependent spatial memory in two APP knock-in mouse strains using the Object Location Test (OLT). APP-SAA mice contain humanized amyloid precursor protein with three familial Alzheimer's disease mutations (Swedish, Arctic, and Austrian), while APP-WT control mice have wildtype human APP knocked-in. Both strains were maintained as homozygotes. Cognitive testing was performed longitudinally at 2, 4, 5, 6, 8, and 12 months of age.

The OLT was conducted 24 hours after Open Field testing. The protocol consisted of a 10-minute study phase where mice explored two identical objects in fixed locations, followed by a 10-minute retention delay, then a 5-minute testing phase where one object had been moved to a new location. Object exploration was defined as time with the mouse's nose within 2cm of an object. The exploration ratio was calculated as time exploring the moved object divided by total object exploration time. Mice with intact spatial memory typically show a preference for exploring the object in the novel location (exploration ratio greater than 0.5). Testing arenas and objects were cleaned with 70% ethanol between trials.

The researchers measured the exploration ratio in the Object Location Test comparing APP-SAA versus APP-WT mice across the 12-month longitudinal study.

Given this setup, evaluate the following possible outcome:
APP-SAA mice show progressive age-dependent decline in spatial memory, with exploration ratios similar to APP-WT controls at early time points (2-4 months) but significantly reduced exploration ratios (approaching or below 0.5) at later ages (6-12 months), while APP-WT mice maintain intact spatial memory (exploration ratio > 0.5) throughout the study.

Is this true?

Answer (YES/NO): NO